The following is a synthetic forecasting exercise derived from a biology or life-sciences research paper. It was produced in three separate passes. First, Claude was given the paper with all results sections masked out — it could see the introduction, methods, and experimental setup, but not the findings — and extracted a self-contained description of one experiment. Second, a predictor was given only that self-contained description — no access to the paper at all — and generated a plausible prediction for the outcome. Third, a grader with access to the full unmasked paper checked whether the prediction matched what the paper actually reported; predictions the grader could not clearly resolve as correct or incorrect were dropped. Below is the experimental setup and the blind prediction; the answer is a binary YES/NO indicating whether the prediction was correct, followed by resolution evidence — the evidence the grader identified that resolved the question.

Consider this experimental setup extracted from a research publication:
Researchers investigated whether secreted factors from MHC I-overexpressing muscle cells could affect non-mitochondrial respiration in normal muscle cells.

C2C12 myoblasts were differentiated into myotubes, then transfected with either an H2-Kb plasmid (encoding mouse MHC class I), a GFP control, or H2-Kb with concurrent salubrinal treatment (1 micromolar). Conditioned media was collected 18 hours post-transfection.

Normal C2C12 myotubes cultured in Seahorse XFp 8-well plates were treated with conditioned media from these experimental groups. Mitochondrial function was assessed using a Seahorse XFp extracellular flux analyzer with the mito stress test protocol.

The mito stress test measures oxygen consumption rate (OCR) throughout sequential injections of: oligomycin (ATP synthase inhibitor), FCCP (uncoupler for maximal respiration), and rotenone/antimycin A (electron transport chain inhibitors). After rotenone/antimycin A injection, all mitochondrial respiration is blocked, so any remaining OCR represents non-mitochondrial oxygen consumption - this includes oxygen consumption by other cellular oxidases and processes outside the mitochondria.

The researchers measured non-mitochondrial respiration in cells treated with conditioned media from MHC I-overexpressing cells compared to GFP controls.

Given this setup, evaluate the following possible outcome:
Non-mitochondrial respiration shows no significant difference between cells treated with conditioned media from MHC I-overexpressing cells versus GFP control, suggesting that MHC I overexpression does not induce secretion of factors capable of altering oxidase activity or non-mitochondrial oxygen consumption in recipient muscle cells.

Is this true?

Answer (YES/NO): NO